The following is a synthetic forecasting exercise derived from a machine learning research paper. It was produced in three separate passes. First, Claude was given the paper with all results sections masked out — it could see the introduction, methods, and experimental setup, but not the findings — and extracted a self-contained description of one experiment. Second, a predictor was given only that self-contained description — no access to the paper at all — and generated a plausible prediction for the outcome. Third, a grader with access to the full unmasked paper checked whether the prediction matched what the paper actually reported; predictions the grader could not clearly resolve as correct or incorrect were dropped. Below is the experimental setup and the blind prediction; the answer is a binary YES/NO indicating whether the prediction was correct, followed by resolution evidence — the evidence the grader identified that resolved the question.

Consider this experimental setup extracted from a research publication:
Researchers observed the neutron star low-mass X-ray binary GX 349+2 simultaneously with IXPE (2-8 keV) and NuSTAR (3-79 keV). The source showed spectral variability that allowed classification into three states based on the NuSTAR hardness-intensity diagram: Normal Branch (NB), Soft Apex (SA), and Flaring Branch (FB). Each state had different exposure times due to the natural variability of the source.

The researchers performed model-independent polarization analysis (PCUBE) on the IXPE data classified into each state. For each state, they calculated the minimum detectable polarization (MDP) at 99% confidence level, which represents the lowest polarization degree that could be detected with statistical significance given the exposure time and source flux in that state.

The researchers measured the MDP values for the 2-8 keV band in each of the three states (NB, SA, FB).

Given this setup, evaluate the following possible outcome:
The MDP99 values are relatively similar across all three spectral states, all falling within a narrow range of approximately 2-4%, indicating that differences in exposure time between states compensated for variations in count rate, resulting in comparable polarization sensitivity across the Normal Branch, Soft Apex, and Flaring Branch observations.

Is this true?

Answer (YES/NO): NO